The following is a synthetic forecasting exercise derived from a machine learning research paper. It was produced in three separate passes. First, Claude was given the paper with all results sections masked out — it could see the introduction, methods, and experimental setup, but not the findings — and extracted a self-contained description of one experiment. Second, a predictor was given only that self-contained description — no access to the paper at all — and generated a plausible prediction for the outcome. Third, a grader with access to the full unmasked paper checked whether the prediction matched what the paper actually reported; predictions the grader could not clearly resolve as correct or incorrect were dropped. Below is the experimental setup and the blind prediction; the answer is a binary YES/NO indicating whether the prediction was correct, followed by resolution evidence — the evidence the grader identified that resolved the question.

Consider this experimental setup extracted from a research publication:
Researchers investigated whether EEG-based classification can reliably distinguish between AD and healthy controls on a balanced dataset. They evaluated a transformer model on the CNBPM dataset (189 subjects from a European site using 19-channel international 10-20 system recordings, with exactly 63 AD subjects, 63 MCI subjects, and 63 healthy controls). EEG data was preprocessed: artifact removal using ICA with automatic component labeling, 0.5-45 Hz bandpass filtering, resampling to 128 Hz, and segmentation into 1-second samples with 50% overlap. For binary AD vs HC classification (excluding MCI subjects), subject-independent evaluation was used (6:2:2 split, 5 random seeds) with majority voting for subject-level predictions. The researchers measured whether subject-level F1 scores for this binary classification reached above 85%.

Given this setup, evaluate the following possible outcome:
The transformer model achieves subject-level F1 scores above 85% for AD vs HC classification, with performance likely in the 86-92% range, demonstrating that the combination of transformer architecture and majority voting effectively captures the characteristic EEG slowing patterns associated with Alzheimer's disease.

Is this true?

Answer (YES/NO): YES